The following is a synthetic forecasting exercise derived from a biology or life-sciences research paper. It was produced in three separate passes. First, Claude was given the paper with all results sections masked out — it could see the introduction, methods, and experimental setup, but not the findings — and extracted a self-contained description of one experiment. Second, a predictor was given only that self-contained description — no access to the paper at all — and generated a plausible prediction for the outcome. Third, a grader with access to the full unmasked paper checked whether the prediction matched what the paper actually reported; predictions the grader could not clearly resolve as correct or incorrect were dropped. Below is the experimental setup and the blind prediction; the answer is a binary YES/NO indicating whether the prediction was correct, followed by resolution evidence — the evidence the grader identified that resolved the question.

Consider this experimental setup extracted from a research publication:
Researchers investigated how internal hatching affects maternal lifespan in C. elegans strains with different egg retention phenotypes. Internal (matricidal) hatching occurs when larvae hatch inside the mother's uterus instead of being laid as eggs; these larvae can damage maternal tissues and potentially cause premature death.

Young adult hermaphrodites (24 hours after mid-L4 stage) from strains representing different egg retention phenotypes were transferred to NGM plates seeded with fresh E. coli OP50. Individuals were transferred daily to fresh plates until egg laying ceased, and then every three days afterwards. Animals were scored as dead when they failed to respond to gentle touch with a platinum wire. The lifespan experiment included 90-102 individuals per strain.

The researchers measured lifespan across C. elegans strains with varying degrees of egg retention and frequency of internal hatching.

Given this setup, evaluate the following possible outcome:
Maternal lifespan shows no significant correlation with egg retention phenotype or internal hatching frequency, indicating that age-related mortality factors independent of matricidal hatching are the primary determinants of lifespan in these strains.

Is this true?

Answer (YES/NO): NO